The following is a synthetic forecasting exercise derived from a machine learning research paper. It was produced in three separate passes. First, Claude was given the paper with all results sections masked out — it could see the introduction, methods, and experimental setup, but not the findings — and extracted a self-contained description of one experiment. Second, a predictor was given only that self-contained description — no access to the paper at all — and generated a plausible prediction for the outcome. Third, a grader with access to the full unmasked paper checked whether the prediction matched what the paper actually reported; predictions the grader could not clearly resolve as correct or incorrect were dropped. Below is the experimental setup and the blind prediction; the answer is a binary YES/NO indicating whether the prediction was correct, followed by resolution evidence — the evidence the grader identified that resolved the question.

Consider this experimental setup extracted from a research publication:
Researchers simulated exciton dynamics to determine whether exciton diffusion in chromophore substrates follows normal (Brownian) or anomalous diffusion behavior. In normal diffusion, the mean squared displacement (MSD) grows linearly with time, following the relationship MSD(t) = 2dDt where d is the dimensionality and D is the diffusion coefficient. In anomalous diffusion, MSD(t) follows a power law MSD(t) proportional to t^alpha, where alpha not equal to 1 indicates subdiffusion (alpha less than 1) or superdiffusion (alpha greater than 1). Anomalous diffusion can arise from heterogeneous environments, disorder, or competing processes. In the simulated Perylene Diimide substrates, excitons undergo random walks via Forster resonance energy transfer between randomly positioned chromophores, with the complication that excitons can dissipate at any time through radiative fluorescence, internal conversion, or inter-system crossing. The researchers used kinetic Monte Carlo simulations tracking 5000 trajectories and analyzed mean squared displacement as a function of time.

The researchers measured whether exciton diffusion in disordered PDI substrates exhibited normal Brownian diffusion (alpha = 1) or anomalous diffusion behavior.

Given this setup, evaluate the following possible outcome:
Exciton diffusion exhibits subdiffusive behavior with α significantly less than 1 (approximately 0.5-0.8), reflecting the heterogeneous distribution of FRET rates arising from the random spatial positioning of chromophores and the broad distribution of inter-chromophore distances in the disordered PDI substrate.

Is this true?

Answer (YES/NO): NO